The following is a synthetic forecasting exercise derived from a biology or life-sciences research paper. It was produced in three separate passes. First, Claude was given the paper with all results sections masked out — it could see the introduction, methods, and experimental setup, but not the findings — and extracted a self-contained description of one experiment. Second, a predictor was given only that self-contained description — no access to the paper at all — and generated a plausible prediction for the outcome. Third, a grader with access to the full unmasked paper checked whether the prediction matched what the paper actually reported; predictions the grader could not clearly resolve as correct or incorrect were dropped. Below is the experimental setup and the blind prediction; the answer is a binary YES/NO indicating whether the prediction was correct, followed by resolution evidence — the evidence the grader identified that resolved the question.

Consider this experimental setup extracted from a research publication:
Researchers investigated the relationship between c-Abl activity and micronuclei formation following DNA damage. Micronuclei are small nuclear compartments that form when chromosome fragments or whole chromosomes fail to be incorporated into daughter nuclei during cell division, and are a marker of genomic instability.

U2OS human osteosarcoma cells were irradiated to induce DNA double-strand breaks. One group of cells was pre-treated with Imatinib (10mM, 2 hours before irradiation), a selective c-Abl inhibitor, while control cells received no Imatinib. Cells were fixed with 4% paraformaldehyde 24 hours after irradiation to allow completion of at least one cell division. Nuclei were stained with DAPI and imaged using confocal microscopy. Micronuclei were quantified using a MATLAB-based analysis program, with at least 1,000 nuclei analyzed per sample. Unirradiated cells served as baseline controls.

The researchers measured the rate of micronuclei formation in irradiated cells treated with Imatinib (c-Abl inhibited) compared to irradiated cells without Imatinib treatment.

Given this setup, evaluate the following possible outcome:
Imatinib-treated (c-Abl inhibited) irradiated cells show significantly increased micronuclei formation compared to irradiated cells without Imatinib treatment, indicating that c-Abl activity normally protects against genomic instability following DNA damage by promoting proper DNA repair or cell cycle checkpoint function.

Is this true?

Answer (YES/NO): NO